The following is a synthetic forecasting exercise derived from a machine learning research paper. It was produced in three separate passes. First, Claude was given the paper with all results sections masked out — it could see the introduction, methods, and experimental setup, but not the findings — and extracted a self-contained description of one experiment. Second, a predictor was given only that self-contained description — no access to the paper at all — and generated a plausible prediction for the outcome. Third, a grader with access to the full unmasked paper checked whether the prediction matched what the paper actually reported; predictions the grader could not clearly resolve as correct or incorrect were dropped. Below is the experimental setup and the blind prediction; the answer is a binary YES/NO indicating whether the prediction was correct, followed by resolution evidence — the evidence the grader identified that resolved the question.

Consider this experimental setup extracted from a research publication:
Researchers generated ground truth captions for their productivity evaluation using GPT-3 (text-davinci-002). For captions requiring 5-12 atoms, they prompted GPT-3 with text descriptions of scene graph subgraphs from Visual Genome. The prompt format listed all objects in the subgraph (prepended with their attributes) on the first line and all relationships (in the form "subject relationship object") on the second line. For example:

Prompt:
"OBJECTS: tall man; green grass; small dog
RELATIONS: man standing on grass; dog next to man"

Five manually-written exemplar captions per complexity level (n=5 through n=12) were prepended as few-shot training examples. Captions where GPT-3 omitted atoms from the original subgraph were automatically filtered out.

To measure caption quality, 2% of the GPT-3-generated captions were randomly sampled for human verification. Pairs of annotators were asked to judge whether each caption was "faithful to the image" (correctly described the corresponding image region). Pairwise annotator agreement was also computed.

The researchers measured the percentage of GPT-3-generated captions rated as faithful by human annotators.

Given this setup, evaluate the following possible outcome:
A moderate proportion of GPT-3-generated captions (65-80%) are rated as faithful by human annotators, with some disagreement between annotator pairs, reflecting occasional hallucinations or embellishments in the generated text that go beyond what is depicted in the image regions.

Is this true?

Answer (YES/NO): NO